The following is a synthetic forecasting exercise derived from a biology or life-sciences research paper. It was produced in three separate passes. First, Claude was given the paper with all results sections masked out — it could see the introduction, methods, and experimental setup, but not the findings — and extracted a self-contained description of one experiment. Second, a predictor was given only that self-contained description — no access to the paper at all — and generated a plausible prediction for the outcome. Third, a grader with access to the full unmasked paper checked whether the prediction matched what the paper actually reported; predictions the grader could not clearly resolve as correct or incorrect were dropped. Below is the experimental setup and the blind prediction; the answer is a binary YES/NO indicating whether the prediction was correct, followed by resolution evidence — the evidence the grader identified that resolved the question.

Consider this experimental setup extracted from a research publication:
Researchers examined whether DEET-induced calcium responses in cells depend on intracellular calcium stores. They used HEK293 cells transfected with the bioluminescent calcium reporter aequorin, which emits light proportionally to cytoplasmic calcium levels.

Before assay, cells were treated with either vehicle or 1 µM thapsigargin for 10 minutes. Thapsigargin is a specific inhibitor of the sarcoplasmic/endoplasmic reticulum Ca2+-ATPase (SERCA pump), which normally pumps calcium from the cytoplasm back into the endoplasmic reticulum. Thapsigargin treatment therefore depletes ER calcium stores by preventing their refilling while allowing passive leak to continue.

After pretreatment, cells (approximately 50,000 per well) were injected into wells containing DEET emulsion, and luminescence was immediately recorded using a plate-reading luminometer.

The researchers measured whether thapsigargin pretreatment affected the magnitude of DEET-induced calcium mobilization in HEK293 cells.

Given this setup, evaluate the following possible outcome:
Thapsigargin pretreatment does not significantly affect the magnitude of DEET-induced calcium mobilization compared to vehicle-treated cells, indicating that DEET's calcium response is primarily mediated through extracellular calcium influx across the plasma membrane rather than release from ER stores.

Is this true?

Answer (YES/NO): NO